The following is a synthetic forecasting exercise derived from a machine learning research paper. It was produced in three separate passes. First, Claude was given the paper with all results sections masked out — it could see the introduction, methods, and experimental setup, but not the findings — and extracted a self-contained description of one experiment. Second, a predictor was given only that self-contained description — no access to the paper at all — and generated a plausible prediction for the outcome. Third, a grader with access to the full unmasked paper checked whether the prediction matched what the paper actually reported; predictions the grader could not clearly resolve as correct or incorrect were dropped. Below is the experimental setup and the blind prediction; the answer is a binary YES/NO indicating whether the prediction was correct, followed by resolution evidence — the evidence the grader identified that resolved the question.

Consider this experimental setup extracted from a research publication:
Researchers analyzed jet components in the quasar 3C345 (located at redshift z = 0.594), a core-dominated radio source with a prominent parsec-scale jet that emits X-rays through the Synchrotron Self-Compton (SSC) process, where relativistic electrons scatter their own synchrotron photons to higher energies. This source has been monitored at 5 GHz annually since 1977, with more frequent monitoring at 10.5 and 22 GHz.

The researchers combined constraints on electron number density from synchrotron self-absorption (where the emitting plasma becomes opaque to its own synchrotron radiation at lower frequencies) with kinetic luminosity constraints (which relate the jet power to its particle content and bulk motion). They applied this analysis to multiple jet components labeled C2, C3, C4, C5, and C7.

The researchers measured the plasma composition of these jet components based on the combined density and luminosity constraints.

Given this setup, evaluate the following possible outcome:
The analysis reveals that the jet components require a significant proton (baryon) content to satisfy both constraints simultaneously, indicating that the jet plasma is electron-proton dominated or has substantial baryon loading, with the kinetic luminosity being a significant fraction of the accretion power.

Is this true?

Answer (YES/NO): NO